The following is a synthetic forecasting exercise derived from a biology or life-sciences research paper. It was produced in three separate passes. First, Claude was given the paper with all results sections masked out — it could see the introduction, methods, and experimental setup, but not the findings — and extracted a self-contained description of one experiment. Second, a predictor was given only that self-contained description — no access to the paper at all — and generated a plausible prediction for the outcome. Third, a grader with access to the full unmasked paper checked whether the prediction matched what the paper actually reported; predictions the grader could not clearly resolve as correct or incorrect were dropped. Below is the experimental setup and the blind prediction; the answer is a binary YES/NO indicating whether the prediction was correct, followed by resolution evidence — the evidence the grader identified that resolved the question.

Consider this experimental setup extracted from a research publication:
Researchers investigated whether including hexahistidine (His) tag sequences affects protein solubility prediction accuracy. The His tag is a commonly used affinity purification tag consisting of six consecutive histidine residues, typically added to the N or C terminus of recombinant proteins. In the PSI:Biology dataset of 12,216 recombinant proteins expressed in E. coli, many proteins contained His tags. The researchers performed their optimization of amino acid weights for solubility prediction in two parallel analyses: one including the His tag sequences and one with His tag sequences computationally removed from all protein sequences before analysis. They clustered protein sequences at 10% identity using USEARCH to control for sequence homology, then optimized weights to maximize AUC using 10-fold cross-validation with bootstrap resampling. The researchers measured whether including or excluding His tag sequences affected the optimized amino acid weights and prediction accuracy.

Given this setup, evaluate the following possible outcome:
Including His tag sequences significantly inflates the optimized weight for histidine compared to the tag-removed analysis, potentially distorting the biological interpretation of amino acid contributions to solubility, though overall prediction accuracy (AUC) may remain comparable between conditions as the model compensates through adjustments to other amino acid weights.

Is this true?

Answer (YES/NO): NO